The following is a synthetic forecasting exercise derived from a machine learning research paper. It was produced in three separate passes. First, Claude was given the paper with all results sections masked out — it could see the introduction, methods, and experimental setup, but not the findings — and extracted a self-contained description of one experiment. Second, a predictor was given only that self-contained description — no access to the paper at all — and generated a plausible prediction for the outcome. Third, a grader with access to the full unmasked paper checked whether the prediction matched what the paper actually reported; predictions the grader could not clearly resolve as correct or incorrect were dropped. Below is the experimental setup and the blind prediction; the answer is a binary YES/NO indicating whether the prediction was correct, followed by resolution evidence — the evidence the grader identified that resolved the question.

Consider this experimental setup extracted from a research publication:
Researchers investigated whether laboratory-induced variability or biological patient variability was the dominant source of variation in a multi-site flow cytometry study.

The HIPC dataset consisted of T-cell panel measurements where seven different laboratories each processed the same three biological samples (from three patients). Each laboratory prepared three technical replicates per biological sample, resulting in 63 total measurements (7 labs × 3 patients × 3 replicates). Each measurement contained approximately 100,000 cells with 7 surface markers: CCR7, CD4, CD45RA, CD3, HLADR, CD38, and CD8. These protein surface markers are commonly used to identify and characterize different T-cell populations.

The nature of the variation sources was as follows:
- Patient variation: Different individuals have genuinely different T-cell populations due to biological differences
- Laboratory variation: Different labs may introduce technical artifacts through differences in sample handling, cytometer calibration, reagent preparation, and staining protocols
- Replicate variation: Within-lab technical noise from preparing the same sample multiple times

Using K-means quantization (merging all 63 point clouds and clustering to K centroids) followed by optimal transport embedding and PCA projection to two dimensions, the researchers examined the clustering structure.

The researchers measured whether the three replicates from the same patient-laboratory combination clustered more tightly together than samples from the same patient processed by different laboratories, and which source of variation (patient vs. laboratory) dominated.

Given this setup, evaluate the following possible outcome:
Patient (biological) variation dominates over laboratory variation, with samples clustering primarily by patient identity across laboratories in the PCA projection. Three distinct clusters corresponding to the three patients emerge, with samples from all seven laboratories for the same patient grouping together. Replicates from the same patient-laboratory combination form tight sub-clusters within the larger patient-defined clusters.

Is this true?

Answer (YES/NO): NO